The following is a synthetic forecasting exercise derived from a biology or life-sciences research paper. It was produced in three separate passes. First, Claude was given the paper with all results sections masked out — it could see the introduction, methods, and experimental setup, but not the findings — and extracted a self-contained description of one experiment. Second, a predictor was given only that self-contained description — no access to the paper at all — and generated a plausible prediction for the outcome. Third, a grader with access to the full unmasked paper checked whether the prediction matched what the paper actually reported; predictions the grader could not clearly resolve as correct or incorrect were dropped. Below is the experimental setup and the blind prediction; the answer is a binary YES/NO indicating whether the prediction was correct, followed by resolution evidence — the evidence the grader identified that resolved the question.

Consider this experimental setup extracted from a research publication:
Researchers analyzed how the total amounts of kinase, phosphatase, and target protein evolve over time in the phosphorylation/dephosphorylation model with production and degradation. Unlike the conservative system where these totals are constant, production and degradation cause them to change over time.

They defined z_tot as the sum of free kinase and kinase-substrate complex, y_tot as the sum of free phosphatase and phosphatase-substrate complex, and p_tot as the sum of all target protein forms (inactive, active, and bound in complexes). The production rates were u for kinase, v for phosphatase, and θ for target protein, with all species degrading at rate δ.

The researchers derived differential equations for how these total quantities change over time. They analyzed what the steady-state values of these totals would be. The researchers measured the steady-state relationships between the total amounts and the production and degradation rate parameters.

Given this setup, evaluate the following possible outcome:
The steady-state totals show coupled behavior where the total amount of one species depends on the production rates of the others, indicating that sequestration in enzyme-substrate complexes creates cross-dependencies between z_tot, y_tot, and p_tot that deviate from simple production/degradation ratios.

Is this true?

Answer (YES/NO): NO